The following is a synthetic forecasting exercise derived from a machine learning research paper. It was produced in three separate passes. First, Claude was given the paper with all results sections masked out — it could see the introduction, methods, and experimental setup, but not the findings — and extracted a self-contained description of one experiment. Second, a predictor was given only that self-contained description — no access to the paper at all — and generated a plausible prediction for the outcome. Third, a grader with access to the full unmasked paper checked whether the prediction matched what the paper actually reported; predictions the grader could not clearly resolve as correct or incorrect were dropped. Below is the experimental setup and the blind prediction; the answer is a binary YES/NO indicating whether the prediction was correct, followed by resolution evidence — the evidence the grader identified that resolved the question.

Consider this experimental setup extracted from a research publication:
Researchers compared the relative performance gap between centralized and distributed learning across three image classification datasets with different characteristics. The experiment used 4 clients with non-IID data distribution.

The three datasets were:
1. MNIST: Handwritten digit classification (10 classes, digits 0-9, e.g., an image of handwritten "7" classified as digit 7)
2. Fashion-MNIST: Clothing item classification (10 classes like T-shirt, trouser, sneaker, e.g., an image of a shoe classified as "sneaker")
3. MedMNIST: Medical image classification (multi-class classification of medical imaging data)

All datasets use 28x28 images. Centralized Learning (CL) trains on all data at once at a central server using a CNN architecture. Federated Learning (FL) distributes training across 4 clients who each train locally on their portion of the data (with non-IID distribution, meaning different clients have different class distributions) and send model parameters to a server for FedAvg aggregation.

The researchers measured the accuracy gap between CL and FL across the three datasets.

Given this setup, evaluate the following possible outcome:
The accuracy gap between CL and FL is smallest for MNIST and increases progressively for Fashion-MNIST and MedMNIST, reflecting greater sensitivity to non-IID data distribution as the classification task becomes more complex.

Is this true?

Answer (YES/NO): NO